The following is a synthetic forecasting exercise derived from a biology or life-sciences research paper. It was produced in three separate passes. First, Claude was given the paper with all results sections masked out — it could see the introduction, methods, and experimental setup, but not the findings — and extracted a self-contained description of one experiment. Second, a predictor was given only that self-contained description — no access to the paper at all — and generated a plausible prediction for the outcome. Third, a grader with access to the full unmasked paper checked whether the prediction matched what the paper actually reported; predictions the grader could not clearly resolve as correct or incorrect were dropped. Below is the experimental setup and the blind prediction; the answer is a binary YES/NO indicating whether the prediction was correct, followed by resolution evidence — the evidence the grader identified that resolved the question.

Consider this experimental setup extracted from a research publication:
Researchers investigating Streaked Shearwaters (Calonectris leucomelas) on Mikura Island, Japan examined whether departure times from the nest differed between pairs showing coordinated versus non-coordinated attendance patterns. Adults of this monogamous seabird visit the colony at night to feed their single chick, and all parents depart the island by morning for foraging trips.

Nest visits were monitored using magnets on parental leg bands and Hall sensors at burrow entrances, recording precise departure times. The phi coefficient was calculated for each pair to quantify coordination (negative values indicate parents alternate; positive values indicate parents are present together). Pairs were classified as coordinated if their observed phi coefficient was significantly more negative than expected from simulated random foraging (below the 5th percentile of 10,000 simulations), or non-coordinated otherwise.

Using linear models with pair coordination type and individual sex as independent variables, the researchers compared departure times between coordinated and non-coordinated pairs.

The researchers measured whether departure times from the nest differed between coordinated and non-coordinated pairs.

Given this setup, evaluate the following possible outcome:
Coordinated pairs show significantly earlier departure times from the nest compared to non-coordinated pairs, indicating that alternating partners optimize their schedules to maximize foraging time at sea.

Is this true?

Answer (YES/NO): NO